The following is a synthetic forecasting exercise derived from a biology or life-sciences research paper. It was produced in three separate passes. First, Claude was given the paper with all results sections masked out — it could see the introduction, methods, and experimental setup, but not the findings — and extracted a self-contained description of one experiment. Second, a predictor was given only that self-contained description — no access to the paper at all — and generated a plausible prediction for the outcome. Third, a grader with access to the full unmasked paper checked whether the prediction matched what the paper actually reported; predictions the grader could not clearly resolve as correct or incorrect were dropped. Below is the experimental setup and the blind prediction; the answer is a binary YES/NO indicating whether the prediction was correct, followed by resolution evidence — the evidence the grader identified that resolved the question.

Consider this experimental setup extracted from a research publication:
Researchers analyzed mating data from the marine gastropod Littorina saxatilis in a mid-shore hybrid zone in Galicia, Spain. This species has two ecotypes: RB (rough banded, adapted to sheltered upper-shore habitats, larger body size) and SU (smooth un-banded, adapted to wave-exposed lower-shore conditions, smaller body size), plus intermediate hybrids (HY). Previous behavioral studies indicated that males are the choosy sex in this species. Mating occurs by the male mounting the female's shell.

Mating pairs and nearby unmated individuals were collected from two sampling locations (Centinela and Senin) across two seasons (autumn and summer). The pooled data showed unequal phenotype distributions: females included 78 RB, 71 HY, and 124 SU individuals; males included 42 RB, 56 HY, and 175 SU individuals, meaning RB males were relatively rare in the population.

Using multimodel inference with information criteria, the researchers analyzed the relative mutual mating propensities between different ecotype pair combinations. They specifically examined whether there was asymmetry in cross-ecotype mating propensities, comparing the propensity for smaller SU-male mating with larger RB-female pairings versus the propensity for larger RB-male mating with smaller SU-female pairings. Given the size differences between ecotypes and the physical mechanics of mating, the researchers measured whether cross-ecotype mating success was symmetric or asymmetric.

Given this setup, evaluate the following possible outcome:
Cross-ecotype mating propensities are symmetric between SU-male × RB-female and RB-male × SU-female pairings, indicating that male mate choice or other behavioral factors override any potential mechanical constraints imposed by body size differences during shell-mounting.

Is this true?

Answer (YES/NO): NO